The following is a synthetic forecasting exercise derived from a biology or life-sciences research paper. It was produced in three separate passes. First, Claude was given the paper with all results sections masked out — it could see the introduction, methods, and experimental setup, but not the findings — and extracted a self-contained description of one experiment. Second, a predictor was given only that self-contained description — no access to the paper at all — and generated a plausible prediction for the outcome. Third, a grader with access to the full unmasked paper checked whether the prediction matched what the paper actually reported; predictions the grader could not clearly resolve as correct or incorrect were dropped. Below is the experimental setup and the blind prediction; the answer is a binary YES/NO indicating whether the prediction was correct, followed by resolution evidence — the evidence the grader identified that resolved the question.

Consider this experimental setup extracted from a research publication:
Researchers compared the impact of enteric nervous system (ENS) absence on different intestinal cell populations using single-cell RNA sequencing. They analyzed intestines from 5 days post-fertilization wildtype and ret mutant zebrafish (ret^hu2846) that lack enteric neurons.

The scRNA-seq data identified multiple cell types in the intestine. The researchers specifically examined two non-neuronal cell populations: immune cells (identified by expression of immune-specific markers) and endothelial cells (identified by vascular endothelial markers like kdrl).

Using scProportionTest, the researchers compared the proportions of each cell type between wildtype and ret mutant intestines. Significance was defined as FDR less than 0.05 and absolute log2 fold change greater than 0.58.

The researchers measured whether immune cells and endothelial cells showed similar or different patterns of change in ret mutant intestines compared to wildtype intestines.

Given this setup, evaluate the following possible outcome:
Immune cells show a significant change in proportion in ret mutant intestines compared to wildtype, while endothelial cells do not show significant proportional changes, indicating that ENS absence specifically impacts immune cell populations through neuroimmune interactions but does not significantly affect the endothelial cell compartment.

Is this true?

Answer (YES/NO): NO